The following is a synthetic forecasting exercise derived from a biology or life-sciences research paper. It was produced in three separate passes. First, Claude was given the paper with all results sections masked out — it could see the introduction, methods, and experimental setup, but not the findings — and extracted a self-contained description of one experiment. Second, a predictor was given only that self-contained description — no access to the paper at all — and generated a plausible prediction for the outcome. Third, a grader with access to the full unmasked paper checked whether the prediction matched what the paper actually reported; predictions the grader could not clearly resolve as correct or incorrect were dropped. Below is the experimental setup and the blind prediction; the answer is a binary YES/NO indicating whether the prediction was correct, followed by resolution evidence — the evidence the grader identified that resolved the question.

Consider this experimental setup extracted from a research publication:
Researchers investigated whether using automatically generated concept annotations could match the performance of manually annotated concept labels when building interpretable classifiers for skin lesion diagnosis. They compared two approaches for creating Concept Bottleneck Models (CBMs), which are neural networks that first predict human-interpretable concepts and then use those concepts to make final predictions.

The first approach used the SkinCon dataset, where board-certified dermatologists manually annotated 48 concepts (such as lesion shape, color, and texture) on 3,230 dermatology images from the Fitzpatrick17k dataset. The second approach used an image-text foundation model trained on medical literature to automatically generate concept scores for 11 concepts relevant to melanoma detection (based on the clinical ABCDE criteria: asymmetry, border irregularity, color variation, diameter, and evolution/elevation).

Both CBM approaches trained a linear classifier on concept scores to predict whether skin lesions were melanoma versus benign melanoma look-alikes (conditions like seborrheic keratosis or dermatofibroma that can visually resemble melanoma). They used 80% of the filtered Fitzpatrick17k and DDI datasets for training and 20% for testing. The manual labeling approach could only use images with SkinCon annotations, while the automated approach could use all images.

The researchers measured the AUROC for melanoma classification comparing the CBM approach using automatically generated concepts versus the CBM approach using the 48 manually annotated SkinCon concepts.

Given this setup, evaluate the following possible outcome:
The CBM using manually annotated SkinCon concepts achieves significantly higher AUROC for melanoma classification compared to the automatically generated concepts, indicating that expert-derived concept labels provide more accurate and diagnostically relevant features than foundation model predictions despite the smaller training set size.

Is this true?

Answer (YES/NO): NO